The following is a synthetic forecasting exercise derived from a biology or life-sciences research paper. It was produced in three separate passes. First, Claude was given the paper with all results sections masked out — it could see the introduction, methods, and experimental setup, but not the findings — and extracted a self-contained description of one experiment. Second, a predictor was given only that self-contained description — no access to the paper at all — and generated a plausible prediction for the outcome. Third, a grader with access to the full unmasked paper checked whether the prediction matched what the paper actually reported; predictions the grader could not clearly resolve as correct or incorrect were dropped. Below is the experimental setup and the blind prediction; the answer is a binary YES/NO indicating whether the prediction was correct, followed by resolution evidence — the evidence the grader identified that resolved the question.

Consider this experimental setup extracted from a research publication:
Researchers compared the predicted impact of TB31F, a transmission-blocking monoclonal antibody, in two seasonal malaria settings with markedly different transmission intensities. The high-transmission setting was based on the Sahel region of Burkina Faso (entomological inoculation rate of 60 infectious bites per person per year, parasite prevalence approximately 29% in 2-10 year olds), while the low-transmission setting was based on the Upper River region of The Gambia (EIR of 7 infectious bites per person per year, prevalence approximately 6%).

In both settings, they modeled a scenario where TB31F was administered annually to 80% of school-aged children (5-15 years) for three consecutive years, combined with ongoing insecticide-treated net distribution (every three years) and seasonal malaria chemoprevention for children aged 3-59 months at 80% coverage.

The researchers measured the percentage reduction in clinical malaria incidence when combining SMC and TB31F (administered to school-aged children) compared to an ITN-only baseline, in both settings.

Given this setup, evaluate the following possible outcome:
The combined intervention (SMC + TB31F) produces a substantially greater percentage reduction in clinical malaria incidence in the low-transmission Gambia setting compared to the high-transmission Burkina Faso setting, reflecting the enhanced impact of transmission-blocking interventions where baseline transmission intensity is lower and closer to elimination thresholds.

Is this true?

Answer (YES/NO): NO